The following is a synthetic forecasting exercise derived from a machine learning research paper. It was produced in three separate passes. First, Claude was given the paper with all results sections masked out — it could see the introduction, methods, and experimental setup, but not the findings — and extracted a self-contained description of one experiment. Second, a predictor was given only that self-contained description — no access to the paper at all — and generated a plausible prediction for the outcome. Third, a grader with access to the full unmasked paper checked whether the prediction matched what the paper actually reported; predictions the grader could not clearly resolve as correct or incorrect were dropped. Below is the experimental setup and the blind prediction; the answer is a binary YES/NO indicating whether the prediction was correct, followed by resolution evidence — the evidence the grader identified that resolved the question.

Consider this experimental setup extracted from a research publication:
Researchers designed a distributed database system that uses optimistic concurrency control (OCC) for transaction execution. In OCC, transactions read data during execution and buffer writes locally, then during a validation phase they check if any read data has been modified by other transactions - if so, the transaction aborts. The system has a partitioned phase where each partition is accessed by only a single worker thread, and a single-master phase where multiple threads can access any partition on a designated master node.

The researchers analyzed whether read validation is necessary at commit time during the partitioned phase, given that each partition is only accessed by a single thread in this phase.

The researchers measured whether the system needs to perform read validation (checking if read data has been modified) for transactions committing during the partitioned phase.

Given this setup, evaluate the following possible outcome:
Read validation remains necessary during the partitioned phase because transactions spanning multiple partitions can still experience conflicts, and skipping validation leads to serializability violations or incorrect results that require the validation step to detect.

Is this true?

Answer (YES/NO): NO